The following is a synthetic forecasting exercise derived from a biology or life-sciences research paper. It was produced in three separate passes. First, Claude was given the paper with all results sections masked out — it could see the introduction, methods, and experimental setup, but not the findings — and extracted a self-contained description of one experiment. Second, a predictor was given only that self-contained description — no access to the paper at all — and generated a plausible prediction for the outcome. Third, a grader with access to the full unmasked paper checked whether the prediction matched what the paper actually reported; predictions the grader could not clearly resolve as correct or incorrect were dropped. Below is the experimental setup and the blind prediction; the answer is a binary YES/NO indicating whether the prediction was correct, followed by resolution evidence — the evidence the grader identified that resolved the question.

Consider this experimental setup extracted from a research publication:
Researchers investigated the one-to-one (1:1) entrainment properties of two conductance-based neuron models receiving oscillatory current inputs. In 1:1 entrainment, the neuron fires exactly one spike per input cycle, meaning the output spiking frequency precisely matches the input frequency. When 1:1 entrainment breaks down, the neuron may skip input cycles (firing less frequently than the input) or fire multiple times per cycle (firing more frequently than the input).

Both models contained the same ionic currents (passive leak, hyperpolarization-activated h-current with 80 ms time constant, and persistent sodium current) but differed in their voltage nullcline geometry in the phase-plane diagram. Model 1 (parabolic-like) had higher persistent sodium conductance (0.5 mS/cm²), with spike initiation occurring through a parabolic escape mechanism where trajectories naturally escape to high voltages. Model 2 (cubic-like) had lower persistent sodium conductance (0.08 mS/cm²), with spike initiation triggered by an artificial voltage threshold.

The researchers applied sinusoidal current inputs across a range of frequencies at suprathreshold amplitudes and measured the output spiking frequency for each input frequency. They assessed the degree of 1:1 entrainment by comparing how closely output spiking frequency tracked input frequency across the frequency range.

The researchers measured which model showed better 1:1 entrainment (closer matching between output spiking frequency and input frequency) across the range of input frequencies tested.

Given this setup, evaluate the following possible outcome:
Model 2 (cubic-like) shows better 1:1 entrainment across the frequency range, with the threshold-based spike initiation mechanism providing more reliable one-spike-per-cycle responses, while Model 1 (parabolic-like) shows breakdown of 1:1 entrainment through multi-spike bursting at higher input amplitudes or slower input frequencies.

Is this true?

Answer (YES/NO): NO